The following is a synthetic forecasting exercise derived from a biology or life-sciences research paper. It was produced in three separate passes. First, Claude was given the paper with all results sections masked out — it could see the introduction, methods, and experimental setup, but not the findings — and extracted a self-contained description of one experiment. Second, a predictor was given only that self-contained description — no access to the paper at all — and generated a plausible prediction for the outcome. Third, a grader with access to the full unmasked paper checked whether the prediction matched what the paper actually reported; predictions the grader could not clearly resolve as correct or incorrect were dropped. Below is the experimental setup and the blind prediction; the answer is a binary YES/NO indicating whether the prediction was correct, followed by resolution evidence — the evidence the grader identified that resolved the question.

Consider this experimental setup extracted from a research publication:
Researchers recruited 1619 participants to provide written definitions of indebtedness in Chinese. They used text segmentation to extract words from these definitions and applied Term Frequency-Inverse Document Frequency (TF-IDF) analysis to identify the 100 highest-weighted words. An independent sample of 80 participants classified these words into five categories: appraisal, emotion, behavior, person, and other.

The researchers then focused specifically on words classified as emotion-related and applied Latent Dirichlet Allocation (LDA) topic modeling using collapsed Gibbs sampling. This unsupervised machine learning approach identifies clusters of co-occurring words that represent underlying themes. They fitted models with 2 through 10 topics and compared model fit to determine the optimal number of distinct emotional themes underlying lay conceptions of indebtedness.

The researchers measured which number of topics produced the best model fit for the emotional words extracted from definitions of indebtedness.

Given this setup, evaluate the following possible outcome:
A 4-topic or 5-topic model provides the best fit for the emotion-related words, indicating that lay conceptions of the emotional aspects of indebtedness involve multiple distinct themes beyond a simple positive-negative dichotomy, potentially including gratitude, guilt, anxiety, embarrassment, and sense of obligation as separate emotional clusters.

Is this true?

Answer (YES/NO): NO